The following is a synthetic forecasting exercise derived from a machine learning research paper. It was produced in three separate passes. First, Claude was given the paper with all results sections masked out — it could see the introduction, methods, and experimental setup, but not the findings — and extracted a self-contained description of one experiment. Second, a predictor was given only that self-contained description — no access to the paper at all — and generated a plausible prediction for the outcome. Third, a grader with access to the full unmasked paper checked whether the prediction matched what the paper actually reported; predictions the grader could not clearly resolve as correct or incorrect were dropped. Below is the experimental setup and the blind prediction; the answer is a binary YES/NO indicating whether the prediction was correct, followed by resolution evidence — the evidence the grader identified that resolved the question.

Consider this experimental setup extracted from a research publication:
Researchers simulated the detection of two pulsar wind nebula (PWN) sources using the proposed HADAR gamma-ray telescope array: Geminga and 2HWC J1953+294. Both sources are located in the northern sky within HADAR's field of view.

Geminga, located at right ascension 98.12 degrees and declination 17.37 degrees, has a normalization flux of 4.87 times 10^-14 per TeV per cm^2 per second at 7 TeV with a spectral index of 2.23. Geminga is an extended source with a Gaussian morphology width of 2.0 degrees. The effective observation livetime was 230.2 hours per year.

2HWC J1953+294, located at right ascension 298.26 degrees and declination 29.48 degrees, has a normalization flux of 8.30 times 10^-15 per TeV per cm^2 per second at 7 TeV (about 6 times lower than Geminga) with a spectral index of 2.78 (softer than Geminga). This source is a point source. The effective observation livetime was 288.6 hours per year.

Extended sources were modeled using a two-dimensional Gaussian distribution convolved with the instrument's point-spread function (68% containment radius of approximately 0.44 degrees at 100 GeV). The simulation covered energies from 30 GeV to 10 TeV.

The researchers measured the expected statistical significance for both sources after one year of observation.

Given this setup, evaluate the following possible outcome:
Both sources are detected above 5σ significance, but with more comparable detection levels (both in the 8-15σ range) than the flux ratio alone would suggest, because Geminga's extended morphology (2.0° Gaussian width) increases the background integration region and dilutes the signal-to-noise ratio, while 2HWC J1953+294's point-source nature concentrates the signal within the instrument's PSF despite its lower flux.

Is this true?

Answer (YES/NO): NO